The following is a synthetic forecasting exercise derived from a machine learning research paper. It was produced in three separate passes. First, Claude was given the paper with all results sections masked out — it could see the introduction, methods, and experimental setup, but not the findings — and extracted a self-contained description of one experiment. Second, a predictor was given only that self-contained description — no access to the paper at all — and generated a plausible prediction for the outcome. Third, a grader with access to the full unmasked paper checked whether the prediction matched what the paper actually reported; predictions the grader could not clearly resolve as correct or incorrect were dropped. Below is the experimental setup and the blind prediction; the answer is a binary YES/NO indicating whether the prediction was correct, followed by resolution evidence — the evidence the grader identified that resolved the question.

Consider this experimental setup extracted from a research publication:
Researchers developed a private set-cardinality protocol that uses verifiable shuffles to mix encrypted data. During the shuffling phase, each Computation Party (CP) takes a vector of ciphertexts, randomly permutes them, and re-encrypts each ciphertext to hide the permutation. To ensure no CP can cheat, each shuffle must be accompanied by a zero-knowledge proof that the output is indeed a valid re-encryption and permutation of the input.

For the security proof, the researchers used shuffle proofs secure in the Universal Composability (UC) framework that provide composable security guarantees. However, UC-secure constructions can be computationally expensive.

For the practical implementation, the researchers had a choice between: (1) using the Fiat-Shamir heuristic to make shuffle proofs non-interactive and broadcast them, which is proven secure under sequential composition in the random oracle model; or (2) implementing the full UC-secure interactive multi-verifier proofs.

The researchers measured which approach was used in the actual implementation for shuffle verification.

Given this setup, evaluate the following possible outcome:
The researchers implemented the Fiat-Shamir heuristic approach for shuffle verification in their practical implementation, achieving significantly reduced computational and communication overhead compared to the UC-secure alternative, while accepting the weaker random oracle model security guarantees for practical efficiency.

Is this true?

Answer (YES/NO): YES